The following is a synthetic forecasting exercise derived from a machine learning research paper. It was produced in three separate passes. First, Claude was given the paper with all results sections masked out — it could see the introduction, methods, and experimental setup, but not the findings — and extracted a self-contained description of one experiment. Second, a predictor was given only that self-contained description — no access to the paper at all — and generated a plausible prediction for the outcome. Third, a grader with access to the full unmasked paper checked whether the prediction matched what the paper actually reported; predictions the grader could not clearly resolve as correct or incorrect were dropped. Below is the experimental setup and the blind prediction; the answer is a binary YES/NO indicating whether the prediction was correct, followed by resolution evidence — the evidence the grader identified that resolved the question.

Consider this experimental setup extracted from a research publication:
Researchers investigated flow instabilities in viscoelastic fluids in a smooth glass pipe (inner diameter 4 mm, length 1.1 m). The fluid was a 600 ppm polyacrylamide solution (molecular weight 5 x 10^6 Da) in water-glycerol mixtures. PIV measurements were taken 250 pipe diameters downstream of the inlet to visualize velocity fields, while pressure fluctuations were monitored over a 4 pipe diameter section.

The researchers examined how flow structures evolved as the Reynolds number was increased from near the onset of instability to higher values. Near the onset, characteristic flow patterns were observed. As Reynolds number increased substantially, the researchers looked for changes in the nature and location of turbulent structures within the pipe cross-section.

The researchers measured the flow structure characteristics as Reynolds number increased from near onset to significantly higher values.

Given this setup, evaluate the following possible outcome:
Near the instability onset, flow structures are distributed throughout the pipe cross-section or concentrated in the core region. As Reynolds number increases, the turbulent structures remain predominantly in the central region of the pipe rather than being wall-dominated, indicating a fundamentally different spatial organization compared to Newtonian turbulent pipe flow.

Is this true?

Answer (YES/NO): NO